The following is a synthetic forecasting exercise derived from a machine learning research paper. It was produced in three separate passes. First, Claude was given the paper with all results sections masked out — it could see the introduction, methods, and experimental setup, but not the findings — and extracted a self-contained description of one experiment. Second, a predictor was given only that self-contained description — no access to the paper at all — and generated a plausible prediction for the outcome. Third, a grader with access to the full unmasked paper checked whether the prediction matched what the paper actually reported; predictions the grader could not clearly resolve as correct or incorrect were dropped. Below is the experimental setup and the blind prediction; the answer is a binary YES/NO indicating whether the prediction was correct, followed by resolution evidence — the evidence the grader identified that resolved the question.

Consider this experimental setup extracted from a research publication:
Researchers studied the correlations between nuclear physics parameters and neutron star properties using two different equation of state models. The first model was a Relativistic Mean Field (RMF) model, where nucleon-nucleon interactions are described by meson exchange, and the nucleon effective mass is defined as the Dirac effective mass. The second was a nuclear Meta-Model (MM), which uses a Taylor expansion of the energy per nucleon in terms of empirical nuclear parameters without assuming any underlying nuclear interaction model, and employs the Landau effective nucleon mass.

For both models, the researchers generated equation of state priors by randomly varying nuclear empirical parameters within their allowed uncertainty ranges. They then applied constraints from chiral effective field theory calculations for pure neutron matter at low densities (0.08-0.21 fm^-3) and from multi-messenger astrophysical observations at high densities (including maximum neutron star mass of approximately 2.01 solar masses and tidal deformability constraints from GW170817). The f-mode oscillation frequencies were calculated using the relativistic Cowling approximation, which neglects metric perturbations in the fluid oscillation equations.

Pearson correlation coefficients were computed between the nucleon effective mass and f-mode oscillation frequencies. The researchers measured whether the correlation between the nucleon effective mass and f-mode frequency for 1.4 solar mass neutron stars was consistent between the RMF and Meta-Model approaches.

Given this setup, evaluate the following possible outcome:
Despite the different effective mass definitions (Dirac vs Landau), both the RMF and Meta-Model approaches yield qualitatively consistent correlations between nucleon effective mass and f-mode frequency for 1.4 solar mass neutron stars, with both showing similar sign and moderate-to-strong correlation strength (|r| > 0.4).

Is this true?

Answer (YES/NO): NO